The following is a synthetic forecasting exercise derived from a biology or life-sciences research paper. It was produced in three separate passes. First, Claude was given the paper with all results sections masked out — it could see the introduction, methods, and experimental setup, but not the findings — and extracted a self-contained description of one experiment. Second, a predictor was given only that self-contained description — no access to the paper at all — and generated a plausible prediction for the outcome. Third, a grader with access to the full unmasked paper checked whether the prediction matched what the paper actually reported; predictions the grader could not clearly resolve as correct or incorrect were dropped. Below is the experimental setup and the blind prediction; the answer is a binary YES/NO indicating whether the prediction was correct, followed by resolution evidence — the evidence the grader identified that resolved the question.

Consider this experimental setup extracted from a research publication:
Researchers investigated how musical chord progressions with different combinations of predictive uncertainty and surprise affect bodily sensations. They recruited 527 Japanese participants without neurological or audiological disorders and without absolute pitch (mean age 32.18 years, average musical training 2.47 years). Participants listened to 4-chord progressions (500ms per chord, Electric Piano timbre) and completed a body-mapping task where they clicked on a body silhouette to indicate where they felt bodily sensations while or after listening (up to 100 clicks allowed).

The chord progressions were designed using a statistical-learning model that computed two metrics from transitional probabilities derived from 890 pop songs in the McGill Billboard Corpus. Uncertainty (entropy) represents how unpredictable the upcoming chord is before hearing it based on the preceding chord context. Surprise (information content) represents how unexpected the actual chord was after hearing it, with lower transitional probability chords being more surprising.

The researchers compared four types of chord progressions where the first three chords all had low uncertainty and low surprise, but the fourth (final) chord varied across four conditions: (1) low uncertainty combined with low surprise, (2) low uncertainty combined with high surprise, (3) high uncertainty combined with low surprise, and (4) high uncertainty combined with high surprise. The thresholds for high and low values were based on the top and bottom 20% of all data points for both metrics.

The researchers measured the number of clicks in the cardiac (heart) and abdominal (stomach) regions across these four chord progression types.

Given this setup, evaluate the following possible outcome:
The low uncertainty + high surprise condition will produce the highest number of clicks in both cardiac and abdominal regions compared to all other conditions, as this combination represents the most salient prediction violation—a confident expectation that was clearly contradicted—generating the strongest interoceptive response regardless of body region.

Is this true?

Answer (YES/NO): NO